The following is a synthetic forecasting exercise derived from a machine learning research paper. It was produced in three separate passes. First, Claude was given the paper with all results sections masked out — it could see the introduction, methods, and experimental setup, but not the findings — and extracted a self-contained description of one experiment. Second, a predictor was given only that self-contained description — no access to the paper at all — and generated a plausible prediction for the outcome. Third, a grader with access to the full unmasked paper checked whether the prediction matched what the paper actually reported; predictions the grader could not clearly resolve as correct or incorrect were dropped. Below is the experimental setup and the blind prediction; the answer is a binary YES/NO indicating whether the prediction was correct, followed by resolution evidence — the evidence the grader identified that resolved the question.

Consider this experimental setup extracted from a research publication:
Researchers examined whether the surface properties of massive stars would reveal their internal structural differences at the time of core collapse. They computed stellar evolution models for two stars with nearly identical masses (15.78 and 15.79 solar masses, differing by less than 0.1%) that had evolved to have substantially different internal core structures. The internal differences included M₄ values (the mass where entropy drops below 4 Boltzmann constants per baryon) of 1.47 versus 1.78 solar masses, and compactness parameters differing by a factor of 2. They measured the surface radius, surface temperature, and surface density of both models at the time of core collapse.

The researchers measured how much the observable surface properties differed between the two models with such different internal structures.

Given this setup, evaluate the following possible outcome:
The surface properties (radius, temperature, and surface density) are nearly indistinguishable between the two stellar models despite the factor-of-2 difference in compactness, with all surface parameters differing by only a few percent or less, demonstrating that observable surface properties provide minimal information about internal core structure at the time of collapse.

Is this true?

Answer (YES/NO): YES